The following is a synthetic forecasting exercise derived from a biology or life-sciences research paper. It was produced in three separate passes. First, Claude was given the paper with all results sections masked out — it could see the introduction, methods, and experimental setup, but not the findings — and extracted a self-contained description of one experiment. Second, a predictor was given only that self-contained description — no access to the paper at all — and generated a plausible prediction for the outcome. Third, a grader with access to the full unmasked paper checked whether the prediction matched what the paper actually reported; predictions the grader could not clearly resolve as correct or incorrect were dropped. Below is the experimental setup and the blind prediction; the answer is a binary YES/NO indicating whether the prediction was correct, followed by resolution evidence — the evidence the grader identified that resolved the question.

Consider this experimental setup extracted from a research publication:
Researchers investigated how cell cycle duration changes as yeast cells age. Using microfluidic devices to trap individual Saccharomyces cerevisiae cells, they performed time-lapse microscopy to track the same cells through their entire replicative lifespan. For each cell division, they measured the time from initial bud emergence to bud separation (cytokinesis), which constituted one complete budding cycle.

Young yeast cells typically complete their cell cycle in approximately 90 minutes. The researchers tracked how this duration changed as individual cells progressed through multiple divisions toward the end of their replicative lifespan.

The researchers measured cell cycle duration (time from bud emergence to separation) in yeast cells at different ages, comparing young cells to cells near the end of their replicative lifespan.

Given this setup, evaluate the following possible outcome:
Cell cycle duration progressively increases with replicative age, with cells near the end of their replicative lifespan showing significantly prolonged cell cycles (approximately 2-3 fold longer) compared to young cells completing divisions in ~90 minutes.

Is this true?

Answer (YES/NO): NO